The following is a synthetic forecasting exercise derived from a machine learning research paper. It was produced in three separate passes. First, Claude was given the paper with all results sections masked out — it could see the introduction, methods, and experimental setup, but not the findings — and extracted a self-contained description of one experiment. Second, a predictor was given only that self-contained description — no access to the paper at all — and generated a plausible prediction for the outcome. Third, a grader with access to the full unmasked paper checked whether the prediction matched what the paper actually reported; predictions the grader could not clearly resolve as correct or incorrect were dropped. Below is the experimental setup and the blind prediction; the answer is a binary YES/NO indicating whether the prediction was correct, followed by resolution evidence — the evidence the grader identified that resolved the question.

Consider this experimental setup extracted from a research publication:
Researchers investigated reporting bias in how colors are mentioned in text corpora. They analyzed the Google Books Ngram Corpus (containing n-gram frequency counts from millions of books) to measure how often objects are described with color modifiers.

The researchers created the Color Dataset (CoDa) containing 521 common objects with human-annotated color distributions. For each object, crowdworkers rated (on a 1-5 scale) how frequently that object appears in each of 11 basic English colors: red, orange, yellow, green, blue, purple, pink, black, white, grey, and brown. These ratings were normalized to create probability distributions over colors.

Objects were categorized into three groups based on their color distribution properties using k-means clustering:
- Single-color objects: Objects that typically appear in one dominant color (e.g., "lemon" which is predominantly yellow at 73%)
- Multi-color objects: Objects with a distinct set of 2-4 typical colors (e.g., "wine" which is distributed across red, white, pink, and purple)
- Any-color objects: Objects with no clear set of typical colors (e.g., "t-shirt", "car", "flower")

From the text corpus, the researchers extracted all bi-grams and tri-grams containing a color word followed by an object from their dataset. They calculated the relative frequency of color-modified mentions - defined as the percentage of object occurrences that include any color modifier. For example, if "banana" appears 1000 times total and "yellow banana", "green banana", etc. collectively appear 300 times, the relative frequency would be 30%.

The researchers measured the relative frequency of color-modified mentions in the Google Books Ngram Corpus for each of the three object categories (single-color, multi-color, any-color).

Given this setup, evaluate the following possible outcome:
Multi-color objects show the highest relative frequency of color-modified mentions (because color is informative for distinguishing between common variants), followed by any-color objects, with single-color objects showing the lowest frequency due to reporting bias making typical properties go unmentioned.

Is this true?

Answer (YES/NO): YES